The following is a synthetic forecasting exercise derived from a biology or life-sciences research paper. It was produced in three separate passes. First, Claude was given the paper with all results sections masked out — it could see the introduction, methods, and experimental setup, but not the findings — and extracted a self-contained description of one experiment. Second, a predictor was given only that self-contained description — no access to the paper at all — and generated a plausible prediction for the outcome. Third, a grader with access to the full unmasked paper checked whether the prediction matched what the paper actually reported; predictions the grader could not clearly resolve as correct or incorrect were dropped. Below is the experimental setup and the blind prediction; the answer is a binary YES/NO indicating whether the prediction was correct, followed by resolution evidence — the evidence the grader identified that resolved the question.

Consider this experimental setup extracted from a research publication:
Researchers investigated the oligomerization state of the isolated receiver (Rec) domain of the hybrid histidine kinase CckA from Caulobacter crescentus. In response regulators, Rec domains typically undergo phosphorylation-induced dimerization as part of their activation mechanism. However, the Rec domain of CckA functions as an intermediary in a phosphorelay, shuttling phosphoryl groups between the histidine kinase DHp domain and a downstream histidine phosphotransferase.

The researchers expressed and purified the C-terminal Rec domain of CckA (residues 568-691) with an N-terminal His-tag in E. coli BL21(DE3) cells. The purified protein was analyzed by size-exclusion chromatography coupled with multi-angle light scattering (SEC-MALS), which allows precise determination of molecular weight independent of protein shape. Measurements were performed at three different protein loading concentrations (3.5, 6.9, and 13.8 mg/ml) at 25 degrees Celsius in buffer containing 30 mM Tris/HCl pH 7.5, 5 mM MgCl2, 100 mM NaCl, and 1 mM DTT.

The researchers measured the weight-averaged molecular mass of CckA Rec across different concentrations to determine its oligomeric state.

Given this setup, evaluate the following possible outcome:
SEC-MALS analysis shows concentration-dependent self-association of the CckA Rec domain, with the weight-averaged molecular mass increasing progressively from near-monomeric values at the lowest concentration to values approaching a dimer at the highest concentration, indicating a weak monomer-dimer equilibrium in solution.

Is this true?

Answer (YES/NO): NO